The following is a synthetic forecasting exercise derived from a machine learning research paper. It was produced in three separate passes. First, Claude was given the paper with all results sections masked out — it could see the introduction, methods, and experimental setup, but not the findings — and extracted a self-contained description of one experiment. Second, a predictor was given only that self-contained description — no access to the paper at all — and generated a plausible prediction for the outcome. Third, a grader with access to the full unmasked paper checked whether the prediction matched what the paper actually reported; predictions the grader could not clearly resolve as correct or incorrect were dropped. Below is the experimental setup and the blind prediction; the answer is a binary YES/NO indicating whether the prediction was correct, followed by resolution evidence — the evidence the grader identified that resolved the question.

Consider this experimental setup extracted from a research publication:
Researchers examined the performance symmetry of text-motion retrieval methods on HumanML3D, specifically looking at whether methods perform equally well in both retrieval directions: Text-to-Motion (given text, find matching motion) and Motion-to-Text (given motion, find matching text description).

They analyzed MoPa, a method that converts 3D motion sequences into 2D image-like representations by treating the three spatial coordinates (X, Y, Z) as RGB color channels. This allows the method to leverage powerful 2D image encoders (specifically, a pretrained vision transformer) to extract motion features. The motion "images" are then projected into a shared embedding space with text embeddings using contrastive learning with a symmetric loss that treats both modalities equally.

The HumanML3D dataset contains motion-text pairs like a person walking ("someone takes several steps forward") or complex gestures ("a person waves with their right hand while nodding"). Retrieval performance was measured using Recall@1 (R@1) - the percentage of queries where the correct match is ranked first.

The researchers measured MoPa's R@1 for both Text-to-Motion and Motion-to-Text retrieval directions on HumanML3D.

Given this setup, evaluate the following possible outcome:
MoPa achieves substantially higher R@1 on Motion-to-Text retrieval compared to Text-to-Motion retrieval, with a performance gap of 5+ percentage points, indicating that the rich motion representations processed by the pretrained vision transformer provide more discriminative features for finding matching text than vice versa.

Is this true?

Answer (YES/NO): NO